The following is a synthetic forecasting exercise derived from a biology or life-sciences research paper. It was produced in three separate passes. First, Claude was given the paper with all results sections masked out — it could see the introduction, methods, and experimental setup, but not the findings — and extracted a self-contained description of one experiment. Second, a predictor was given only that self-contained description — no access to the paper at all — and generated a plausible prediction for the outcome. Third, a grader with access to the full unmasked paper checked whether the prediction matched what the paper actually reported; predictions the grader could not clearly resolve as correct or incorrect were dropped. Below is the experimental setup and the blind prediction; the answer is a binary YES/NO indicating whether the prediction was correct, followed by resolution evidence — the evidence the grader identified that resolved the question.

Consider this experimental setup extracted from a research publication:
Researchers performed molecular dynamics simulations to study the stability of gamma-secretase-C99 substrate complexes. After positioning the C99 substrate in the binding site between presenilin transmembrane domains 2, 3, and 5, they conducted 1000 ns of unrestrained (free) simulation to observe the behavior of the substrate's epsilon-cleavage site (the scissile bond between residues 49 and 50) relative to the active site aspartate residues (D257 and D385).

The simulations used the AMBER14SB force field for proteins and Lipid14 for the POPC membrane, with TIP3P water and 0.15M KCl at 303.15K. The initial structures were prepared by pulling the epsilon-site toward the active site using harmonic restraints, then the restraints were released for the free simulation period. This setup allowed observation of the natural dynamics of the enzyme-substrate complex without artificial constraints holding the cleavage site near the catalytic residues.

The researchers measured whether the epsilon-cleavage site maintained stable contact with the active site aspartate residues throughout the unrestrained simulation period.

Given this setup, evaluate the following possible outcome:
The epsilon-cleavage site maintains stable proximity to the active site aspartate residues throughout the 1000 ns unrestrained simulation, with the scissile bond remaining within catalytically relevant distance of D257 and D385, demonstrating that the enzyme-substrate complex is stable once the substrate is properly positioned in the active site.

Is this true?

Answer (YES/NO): NO